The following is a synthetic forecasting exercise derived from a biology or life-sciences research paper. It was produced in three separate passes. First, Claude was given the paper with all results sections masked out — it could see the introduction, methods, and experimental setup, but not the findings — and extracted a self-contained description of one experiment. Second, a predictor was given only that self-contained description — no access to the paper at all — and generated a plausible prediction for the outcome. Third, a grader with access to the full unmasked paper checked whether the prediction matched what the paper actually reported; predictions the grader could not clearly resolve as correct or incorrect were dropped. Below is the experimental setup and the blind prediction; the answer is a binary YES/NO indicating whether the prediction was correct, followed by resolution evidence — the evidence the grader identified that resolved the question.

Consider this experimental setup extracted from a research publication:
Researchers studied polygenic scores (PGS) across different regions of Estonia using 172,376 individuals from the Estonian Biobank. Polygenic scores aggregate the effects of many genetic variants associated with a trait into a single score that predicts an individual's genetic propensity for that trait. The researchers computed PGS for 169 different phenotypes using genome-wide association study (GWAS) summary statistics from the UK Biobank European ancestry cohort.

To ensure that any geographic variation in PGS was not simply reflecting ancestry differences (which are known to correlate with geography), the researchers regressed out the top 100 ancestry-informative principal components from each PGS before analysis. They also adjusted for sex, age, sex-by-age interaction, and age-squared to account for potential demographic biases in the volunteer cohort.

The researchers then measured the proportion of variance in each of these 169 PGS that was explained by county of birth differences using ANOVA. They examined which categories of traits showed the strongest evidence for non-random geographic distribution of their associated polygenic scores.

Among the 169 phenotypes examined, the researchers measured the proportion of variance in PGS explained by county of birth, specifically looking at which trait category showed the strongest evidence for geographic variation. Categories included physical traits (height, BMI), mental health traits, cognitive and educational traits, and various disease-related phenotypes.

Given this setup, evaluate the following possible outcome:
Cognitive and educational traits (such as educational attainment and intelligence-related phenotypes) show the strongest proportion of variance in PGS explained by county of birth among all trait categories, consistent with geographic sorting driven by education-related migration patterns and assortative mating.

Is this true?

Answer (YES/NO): YES